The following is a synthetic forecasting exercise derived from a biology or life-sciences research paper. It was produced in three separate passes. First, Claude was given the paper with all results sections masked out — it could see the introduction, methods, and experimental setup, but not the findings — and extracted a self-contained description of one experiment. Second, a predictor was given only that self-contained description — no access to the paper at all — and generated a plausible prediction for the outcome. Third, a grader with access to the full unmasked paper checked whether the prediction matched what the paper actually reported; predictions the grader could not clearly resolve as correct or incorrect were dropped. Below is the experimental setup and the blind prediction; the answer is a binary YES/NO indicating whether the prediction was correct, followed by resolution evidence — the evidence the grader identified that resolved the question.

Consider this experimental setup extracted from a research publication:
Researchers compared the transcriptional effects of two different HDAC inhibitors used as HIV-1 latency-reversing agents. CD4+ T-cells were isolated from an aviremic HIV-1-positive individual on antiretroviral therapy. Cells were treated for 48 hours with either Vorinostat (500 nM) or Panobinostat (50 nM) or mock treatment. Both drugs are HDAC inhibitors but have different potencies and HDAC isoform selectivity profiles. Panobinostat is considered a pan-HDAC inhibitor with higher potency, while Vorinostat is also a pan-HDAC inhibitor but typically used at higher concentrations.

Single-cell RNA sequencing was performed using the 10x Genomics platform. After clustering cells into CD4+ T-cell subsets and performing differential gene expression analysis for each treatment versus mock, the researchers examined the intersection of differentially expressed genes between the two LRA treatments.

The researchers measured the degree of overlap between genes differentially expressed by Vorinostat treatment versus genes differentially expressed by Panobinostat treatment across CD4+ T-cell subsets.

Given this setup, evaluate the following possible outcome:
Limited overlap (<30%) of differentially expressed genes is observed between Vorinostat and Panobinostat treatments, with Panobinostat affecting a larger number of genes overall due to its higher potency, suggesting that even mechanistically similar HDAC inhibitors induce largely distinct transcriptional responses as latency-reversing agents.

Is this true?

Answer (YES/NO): NO